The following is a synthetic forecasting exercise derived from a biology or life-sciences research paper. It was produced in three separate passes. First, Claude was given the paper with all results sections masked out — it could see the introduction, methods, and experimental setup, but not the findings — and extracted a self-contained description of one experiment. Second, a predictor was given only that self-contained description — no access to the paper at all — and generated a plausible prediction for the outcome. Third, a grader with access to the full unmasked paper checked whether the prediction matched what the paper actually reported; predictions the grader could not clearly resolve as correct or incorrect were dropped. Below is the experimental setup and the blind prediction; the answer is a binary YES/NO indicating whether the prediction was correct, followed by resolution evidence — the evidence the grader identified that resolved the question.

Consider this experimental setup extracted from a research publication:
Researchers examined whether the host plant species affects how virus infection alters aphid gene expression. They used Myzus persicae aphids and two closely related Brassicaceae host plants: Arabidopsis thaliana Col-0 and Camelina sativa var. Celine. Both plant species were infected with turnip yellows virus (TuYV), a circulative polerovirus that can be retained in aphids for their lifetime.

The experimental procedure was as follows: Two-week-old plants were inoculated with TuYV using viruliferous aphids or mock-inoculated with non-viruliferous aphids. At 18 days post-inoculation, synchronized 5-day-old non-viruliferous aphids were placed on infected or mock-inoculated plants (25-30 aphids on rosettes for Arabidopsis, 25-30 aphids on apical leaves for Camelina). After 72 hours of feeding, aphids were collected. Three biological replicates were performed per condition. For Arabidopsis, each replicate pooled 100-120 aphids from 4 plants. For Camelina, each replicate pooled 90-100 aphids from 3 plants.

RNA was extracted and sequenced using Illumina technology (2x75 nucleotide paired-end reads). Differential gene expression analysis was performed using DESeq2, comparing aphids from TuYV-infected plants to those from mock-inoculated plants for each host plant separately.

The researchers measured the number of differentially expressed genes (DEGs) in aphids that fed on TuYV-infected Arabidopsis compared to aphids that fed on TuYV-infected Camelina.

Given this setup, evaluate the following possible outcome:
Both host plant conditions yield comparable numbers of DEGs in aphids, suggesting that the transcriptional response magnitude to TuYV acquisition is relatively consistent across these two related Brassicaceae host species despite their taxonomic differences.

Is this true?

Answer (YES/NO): NO